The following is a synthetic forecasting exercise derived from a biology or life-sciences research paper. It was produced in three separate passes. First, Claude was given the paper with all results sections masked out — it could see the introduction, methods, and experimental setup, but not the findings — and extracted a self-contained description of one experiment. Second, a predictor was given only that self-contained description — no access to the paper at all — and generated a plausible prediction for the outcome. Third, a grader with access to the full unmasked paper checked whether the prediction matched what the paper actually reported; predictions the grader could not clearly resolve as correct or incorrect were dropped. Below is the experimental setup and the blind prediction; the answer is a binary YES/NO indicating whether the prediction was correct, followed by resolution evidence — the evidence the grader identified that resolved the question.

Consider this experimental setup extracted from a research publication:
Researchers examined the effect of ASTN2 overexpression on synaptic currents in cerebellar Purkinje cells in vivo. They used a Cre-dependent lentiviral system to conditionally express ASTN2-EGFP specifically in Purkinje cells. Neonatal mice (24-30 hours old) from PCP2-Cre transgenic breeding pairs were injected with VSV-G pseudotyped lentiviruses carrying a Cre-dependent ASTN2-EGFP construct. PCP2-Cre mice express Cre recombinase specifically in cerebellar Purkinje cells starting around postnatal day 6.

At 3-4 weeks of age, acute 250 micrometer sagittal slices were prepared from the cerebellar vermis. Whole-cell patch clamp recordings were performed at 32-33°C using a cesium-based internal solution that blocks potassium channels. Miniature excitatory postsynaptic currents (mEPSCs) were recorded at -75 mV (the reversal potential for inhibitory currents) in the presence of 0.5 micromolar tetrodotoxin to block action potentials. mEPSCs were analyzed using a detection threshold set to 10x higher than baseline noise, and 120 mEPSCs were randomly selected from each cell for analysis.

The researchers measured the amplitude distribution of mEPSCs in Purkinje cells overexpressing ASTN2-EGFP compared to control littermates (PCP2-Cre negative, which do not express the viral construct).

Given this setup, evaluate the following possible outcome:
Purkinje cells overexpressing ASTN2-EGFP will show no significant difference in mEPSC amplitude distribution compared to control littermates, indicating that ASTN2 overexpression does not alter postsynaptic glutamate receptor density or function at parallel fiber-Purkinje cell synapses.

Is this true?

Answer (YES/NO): NO